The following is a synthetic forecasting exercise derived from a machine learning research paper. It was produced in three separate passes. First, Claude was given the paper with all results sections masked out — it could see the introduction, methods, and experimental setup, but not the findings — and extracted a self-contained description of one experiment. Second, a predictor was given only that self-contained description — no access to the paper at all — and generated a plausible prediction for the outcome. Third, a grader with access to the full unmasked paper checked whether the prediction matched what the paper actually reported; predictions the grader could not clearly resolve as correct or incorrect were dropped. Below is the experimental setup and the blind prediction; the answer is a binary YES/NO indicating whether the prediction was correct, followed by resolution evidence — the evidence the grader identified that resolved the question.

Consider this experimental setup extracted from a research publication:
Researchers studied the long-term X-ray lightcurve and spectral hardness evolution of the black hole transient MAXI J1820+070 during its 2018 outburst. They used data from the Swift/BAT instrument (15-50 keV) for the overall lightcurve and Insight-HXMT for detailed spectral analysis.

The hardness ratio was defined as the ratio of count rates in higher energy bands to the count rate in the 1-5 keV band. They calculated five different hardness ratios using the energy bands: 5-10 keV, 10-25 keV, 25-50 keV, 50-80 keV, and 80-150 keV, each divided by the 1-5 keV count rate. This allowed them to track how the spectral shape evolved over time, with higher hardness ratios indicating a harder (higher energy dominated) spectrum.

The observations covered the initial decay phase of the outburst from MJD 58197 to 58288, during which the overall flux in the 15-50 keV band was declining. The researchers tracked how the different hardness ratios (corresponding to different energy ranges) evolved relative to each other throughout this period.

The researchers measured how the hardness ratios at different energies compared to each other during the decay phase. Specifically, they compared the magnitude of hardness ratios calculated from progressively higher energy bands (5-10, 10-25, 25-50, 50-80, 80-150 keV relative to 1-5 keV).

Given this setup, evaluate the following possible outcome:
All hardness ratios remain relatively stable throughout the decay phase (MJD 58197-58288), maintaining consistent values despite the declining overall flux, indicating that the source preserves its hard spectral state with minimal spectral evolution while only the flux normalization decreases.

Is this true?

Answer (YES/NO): NO